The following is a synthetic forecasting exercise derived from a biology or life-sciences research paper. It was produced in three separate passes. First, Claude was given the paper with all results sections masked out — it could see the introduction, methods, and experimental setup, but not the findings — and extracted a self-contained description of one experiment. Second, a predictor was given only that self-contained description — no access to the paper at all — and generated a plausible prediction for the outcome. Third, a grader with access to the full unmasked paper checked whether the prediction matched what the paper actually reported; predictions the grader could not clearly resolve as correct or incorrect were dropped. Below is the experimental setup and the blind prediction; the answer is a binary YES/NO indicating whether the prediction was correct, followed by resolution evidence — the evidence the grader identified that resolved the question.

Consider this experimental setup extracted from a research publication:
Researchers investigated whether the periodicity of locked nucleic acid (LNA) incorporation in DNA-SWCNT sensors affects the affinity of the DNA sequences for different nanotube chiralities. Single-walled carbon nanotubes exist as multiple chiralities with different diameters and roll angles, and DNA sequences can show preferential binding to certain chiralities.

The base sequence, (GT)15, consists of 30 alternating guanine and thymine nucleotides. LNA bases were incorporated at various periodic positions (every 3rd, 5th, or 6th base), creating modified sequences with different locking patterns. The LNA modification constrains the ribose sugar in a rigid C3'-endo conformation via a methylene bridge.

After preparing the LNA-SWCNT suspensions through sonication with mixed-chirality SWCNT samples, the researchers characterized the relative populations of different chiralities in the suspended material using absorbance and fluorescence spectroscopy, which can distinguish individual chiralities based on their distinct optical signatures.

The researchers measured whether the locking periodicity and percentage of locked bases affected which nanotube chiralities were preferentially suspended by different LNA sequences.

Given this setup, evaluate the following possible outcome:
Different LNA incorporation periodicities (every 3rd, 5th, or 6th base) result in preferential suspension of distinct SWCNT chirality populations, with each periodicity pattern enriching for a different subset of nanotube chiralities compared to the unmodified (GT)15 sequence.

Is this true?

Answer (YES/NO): YES